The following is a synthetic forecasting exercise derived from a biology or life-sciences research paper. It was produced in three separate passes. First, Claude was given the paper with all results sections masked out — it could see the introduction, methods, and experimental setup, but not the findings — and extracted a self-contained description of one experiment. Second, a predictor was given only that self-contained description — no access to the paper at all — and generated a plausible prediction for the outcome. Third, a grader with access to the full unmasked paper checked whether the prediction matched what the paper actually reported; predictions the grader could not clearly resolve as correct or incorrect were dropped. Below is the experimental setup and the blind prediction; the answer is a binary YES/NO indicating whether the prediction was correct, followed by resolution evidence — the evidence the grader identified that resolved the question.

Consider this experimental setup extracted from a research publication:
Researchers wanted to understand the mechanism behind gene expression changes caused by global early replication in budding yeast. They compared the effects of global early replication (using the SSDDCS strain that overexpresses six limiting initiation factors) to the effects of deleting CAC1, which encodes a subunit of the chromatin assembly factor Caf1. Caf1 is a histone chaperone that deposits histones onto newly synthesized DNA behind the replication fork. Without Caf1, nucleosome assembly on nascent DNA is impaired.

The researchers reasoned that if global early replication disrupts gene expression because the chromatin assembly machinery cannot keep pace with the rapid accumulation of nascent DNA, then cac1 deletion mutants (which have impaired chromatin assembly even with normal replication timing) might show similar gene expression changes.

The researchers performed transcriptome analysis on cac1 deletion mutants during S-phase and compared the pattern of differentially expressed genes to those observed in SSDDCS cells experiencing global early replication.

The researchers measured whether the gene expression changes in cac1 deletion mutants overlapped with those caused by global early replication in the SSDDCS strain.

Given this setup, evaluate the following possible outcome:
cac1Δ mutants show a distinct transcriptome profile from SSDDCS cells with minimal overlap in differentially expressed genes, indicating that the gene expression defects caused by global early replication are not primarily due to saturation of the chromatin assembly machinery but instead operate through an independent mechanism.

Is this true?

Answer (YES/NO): NO